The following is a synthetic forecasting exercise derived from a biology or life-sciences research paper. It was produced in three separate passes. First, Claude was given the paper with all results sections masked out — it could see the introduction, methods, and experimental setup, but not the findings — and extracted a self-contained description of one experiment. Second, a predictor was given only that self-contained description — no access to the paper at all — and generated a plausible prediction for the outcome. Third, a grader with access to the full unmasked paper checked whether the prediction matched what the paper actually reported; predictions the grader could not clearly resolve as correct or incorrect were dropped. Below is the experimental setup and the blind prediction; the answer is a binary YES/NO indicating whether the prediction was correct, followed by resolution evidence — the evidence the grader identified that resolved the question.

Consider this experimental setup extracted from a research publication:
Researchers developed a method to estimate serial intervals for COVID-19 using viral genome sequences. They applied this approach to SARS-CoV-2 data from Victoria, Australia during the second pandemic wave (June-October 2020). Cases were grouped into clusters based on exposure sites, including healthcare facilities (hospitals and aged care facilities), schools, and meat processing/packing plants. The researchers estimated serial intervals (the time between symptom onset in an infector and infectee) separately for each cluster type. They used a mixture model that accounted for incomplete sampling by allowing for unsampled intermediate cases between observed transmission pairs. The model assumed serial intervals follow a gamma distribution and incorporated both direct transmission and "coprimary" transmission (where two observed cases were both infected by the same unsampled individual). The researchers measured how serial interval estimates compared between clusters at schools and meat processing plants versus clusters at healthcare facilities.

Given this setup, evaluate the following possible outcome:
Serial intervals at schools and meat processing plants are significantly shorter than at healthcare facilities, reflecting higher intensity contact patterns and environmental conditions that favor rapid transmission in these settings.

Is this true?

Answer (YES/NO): YES